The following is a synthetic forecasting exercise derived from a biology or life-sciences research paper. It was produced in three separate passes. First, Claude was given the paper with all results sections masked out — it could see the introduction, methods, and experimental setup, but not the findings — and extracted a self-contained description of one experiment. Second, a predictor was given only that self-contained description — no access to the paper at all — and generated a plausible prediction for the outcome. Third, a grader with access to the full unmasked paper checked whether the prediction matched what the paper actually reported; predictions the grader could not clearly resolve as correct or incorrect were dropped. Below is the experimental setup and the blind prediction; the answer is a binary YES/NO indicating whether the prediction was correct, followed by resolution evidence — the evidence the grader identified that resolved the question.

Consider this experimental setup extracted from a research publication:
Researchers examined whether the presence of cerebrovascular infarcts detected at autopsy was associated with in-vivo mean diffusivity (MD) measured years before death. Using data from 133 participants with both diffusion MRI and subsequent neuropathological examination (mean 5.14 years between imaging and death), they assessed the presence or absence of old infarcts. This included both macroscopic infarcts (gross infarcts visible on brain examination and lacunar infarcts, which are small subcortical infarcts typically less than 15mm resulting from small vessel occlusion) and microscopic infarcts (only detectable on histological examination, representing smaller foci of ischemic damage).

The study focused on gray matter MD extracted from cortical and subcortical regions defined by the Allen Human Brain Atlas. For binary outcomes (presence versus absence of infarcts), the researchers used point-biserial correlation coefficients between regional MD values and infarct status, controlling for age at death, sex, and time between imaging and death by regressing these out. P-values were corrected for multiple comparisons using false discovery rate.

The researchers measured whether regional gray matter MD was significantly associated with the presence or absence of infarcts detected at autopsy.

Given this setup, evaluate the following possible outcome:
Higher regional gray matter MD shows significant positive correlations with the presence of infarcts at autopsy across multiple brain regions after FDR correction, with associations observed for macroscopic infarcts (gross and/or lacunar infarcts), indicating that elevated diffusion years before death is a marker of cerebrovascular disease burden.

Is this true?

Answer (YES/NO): NO